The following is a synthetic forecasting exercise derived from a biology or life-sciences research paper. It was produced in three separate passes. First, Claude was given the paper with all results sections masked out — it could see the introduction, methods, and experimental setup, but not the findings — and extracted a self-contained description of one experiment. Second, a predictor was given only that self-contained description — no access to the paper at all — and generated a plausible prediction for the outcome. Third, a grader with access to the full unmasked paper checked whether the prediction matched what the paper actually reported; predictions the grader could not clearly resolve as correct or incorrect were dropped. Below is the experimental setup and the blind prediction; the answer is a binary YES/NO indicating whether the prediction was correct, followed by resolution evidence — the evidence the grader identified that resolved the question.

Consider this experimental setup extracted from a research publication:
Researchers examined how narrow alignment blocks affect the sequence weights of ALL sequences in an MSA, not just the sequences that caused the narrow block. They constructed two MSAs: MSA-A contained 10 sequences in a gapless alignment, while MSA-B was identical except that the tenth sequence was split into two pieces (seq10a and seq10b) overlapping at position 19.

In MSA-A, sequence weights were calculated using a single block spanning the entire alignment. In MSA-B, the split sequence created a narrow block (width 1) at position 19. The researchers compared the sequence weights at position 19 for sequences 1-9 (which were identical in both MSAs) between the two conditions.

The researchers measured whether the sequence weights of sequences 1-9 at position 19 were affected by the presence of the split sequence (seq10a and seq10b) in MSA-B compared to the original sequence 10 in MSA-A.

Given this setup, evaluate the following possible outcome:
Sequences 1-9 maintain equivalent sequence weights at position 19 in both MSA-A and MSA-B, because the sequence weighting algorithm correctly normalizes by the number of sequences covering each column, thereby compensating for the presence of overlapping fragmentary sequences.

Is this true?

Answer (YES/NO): NO